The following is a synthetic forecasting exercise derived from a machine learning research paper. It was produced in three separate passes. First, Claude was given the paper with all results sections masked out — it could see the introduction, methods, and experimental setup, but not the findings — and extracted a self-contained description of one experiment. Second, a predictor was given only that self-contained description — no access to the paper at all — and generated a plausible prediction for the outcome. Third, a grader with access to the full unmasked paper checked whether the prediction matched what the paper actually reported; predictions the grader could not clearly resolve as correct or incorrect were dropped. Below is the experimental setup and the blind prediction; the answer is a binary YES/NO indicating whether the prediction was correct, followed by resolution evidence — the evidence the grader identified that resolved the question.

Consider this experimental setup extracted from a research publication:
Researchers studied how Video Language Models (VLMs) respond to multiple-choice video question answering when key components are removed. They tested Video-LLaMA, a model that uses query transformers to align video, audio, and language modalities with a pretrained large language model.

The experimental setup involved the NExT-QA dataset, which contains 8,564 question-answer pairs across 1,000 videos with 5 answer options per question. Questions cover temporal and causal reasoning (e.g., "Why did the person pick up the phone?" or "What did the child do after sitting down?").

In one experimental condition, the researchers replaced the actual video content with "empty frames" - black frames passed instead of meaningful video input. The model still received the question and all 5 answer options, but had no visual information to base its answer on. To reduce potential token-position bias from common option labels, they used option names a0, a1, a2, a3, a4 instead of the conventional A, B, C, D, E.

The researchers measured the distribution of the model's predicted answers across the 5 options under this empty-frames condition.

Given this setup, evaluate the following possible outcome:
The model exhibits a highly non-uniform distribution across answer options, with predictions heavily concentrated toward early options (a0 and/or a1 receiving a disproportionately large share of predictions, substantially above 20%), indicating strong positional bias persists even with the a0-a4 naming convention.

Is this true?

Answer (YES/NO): YES